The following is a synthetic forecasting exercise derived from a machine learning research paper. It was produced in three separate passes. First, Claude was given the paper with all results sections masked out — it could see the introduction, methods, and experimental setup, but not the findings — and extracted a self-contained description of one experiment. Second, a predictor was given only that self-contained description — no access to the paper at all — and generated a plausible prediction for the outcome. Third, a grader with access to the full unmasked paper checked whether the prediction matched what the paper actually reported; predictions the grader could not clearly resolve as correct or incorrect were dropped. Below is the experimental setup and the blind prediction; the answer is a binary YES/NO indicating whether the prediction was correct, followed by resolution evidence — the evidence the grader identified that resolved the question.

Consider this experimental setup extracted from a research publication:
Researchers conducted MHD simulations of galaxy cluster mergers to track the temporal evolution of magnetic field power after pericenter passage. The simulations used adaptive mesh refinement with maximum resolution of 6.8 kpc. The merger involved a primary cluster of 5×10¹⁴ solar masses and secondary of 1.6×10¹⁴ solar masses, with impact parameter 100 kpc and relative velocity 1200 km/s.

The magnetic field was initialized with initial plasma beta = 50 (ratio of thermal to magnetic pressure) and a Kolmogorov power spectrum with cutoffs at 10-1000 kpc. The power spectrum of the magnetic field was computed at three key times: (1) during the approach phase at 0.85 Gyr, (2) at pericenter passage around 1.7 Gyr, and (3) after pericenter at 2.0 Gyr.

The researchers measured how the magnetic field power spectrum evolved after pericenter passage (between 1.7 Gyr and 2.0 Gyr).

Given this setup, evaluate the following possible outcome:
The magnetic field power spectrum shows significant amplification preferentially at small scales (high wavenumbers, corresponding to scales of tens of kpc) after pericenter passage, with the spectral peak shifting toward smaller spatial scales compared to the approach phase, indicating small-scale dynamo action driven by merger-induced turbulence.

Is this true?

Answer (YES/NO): NO